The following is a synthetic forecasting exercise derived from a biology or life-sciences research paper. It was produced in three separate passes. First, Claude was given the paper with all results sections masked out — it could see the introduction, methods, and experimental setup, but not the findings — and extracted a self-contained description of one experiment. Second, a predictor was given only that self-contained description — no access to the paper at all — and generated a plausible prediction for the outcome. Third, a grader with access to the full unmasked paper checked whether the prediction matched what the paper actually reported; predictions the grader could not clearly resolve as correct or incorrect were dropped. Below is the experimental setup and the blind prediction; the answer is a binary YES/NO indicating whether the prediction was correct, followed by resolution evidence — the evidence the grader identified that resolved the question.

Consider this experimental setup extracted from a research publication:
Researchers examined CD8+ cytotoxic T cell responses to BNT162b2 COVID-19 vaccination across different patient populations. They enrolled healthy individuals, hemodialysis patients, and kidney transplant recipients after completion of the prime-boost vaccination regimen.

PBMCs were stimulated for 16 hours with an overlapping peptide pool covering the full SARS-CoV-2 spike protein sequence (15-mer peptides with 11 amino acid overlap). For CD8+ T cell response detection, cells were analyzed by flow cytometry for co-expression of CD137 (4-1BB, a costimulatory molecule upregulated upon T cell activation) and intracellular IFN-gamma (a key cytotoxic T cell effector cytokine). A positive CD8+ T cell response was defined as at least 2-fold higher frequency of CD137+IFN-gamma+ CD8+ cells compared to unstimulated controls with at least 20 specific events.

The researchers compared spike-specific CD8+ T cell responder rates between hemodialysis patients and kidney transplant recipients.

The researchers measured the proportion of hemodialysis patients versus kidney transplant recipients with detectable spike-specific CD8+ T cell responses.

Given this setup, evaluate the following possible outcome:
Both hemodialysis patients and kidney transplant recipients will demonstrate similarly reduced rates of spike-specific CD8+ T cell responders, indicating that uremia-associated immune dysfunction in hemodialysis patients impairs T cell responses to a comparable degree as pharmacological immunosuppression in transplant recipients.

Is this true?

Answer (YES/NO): NO